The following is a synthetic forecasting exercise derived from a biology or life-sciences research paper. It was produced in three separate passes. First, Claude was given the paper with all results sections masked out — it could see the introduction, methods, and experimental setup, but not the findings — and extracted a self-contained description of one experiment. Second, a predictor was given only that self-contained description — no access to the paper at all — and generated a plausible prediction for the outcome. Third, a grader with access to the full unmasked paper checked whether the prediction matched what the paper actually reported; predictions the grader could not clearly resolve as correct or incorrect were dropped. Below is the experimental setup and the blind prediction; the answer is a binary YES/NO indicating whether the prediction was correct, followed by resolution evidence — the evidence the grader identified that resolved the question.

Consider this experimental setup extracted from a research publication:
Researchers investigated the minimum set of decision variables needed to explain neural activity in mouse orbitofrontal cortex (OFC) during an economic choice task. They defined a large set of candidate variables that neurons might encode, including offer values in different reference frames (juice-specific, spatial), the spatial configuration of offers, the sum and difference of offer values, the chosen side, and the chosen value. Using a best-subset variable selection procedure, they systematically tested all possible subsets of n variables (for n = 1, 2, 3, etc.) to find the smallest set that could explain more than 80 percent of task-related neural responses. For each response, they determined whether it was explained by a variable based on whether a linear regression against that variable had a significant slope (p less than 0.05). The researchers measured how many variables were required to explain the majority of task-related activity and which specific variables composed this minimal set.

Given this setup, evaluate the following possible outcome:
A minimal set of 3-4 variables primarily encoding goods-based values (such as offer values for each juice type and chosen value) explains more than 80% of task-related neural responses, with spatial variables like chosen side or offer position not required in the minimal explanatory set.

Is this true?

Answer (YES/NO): NO